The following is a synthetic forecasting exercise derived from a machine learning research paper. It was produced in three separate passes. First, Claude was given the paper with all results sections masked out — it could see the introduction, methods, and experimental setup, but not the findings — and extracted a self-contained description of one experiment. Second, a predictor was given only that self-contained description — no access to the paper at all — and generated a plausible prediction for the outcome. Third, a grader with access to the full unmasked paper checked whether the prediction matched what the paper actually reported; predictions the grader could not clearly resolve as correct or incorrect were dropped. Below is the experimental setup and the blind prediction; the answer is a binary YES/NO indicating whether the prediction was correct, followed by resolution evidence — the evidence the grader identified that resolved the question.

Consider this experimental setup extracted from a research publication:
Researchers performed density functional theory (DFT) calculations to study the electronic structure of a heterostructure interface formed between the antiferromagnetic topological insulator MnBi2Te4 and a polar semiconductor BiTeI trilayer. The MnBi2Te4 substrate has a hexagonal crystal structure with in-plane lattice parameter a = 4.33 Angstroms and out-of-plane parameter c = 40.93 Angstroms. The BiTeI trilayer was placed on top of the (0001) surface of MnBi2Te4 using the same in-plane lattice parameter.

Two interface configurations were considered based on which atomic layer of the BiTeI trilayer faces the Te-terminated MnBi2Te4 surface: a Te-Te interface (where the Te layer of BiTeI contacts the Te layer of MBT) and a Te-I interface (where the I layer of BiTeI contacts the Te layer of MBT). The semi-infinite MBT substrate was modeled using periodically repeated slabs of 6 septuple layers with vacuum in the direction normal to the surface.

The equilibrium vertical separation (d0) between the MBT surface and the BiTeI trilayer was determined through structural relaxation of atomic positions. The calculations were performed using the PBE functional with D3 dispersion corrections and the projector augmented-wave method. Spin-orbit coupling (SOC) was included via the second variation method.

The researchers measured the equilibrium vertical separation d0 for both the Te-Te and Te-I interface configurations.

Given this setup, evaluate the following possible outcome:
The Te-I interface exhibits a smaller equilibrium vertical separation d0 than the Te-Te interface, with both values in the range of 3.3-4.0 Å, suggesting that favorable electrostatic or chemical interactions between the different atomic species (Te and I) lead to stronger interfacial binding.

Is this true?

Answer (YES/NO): NO